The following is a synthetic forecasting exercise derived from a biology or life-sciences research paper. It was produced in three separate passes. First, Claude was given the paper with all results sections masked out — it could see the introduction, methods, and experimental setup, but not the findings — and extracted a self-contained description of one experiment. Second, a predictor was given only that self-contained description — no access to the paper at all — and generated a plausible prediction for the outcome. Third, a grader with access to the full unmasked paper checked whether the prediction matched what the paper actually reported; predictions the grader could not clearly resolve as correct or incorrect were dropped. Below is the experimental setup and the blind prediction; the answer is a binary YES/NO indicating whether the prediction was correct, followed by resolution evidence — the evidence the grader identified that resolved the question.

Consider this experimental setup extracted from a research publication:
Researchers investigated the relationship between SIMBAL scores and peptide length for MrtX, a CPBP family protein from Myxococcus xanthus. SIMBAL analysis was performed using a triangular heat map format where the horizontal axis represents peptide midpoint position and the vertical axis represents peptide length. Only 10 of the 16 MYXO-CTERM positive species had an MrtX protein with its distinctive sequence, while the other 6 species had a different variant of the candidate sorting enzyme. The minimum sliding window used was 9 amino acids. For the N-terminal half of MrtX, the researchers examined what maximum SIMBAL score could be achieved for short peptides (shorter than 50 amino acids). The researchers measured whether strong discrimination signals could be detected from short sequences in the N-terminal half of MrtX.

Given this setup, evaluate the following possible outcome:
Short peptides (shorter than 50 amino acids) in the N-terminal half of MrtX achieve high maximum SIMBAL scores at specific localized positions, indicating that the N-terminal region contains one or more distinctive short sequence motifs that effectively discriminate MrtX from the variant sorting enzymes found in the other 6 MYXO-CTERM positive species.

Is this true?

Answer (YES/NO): NO